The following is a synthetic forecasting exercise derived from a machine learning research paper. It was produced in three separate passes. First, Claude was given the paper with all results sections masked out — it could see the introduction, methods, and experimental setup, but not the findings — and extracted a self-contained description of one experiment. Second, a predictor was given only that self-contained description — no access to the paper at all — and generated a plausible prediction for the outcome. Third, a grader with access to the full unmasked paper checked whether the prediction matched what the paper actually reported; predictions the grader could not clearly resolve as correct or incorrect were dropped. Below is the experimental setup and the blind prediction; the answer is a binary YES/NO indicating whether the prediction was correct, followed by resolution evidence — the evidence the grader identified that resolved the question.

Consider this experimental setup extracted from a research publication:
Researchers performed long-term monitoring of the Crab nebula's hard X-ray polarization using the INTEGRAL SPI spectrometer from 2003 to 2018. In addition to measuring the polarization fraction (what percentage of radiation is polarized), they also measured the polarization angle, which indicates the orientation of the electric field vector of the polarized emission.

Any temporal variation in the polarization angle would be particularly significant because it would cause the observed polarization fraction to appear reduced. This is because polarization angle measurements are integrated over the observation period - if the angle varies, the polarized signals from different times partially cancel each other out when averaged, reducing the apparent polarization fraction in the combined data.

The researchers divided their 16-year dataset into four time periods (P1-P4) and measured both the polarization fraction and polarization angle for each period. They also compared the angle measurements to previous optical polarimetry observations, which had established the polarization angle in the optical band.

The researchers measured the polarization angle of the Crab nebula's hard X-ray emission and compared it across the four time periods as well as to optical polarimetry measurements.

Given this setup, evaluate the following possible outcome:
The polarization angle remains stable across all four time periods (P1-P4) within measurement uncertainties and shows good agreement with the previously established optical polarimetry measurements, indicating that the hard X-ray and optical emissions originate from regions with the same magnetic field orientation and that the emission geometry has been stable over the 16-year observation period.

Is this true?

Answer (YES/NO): YES